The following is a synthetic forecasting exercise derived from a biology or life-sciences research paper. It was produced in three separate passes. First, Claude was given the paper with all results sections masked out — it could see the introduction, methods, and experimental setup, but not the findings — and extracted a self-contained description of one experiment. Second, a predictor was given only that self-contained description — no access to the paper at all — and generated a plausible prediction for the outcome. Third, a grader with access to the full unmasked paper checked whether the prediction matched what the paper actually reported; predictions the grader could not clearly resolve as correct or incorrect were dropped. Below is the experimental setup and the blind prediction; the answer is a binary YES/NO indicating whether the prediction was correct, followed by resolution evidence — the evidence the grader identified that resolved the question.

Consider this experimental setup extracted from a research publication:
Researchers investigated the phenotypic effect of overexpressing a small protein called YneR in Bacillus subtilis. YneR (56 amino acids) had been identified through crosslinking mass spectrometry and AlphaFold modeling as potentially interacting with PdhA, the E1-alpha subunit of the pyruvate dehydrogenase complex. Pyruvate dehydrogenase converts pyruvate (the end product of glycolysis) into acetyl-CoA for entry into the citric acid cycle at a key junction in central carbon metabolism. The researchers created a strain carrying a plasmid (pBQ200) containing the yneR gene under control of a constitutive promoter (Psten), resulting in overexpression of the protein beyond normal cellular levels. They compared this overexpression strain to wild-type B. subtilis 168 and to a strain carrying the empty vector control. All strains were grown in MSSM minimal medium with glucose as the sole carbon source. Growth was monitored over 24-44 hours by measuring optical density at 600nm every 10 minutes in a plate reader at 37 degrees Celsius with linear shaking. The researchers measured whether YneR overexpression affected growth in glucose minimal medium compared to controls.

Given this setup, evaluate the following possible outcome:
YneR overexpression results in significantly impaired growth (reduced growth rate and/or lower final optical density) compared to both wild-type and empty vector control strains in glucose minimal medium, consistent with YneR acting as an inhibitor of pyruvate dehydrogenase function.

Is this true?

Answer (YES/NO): NO